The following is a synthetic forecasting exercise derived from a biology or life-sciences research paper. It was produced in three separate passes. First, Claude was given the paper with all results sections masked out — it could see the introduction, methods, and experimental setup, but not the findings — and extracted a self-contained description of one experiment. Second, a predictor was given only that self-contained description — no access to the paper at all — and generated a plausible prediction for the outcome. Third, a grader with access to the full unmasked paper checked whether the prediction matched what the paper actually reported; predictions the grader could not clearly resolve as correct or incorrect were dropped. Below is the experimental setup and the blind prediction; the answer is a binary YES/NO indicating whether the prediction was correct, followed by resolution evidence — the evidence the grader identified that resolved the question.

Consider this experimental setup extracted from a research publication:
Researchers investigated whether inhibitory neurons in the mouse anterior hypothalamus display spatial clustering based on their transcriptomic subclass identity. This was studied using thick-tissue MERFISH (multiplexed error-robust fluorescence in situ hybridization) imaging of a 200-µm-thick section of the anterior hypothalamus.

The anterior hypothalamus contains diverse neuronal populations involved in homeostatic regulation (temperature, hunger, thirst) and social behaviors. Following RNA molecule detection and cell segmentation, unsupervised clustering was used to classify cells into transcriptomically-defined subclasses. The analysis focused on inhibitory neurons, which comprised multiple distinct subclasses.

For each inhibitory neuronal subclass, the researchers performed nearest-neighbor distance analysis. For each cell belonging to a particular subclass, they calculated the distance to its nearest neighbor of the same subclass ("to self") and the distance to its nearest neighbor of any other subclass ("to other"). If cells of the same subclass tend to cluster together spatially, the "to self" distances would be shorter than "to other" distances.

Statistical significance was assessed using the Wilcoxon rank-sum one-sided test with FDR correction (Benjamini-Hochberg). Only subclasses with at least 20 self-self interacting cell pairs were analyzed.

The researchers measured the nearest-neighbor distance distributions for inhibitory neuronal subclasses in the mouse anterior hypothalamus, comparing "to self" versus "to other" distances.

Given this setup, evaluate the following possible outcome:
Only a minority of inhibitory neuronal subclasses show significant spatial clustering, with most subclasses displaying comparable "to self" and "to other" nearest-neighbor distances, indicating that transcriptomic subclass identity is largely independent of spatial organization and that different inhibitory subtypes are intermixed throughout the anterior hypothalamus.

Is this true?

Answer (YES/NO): NO